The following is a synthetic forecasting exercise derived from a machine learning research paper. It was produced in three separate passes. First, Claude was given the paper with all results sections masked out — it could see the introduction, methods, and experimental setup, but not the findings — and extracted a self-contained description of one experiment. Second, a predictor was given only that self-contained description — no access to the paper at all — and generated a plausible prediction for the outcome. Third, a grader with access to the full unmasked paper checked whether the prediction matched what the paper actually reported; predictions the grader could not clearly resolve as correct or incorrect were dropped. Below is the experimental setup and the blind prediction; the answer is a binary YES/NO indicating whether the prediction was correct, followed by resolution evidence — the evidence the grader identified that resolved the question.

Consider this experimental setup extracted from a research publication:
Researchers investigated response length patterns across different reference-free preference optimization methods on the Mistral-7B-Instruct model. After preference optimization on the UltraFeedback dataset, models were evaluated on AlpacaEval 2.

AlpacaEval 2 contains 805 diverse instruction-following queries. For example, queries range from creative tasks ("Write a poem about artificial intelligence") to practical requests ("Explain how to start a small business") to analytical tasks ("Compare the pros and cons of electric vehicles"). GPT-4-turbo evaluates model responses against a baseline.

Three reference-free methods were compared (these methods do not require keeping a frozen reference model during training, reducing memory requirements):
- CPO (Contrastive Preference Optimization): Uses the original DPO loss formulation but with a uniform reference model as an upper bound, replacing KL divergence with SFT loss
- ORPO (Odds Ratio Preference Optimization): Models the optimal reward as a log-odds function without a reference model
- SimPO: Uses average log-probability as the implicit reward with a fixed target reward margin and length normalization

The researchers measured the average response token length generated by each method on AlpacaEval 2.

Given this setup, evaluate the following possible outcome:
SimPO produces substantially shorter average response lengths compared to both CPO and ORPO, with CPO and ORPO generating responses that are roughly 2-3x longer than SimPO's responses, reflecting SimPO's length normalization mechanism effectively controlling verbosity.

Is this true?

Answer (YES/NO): NO